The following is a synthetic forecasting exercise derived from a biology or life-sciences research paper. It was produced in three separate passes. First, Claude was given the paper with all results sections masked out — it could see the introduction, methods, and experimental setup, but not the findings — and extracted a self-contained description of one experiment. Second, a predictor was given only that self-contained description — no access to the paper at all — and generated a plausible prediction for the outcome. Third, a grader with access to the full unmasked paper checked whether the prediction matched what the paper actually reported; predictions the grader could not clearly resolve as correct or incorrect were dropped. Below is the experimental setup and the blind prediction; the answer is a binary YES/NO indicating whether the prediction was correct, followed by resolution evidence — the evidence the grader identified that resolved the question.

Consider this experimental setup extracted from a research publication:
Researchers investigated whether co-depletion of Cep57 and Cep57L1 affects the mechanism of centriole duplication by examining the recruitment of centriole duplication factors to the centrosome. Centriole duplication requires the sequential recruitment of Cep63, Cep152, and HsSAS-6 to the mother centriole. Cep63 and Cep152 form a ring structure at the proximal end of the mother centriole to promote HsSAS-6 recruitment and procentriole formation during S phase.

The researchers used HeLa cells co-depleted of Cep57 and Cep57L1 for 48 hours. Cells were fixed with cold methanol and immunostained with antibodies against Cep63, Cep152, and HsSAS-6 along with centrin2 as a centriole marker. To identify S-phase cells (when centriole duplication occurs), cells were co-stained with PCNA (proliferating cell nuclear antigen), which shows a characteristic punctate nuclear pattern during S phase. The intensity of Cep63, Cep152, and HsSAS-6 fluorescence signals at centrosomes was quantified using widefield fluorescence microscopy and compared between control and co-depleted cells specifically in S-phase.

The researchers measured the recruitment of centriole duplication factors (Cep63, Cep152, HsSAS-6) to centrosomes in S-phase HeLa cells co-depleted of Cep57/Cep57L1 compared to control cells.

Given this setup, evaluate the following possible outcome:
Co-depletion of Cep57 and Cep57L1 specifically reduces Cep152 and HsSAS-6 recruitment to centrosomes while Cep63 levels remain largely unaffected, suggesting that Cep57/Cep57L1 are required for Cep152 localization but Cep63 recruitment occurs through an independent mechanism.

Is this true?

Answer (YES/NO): NO